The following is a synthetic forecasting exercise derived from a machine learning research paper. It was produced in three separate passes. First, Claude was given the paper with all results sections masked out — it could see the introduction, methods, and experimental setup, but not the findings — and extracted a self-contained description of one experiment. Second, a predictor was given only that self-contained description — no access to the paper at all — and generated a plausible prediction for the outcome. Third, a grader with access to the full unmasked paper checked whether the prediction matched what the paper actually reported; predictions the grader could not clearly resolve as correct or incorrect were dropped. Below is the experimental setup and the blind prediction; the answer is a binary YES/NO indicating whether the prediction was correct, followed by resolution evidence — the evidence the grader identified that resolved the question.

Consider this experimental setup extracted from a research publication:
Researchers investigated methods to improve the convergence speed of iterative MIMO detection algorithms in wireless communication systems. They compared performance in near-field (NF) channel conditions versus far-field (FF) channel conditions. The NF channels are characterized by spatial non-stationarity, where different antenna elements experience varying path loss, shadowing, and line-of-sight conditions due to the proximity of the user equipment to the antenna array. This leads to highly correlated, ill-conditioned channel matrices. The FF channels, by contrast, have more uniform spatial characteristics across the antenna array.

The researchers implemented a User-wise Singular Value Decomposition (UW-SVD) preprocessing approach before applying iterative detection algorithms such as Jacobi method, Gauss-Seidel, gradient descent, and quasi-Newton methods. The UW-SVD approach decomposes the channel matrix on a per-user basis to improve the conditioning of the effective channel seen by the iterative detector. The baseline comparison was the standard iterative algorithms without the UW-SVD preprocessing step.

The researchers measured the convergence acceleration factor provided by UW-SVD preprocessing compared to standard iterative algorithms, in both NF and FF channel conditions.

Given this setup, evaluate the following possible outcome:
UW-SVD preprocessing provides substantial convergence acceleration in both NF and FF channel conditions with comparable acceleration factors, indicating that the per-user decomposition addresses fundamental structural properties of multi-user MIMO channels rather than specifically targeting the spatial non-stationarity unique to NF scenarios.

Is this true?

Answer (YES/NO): NO